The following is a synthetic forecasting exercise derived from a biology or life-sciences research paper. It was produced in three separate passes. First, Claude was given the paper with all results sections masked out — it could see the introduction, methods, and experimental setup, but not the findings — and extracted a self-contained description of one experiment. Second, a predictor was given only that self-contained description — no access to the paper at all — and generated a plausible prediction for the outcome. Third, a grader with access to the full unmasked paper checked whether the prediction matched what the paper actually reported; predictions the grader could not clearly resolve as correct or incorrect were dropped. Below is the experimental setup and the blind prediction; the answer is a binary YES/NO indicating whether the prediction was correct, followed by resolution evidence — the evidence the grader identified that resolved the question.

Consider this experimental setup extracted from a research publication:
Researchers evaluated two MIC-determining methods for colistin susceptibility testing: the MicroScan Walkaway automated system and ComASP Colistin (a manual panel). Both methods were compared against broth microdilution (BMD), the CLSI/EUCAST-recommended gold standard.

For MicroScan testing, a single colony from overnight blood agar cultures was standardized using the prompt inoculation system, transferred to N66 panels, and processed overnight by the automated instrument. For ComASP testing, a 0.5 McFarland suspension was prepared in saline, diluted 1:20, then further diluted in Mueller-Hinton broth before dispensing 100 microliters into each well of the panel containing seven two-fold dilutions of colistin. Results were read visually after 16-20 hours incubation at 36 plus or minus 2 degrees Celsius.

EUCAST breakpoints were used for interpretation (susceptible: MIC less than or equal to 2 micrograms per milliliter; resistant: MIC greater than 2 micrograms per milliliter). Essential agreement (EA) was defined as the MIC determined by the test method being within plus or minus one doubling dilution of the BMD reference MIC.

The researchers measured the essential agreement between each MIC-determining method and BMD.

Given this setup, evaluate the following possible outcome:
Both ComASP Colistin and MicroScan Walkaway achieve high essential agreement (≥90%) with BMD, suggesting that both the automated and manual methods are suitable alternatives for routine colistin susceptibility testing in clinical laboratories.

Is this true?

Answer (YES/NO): NO